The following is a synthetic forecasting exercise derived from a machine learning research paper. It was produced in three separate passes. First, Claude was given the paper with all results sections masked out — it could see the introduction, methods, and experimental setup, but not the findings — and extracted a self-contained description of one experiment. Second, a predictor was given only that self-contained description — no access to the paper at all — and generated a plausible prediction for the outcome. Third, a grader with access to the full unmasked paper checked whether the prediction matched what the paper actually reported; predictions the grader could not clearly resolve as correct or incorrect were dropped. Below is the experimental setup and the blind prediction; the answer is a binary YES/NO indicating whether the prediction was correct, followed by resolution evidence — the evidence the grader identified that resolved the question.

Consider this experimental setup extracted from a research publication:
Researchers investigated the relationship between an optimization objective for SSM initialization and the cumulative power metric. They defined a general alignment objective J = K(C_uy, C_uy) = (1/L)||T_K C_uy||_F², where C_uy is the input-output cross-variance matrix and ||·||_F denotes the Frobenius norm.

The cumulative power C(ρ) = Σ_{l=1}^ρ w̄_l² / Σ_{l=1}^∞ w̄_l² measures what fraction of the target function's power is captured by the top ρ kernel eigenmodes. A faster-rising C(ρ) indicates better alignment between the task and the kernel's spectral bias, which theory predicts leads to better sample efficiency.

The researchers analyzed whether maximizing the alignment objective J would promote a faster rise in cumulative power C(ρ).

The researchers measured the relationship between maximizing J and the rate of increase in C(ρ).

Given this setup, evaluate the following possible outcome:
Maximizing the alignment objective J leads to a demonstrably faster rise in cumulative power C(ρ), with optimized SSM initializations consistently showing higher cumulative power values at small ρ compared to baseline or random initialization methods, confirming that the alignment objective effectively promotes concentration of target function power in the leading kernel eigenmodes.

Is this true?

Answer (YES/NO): NO